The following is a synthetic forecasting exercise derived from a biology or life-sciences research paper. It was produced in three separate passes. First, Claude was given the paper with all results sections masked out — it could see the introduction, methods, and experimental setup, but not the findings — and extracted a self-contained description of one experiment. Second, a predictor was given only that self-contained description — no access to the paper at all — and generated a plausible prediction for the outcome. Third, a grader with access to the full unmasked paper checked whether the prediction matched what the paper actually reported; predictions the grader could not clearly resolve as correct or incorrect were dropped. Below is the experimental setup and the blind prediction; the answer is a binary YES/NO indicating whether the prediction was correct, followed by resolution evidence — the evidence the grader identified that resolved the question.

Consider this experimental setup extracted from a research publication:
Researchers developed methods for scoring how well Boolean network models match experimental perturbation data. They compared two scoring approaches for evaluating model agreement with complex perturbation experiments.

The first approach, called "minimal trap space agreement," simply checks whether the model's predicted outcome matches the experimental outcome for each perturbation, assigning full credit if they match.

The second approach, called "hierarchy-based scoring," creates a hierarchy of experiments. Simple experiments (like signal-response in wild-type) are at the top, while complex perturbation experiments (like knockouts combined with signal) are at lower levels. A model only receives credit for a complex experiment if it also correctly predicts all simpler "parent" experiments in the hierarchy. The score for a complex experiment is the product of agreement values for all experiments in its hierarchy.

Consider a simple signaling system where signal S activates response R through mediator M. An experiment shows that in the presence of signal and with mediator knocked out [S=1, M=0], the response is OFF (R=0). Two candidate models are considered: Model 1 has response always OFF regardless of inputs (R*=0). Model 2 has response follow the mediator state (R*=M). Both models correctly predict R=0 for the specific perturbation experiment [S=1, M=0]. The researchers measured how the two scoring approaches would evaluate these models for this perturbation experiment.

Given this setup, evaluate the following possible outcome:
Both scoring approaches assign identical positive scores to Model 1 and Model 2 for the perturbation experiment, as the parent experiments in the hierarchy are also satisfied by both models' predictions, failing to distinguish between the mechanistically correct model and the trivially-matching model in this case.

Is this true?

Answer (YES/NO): NO